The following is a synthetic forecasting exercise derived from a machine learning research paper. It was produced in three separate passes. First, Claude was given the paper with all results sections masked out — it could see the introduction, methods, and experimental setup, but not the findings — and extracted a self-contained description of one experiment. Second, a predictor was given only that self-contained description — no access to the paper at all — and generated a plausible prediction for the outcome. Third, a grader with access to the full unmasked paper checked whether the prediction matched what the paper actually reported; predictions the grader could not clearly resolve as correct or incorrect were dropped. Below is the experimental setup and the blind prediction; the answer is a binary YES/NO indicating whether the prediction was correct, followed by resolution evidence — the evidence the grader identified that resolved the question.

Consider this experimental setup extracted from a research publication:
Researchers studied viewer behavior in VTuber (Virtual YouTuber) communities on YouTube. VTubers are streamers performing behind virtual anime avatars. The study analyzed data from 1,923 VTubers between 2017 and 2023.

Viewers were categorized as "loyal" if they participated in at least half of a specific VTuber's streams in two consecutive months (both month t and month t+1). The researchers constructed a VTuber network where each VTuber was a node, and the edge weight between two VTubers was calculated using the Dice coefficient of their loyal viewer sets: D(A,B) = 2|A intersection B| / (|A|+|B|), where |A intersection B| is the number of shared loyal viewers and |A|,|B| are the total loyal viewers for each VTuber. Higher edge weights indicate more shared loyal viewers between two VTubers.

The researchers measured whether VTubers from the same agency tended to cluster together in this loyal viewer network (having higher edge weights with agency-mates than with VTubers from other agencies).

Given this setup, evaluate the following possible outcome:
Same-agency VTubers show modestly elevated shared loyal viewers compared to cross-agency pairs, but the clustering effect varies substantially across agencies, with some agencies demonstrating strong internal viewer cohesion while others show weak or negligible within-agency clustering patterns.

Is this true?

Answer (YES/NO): NO